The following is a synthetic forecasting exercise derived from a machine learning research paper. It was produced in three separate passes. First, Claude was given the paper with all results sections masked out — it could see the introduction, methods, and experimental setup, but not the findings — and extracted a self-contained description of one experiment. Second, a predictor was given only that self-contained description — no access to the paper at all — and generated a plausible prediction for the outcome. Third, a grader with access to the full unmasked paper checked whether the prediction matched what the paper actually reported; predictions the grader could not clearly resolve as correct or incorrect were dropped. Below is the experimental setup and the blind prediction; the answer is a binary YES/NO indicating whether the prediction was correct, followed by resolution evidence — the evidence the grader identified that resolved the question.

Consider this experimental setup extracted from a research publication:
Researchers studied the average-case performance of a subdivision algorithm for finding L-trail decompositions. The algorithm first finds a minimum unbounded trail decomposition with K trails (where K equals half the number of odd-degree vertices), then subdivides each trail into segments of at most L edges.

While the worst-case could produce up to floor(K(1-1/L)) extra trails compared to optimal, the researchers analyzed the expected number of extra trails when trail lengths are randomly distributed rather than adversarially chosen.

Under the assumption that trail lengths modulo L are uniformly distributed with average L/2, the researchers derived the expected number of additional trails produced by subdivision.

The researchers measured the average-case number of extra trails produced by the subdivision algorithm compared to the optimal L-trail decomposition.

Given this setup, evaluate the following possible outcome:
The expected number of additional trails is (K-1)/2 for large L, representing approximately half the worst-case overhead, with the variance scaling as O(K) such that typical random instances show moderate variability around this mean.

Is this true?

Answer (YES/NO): NO